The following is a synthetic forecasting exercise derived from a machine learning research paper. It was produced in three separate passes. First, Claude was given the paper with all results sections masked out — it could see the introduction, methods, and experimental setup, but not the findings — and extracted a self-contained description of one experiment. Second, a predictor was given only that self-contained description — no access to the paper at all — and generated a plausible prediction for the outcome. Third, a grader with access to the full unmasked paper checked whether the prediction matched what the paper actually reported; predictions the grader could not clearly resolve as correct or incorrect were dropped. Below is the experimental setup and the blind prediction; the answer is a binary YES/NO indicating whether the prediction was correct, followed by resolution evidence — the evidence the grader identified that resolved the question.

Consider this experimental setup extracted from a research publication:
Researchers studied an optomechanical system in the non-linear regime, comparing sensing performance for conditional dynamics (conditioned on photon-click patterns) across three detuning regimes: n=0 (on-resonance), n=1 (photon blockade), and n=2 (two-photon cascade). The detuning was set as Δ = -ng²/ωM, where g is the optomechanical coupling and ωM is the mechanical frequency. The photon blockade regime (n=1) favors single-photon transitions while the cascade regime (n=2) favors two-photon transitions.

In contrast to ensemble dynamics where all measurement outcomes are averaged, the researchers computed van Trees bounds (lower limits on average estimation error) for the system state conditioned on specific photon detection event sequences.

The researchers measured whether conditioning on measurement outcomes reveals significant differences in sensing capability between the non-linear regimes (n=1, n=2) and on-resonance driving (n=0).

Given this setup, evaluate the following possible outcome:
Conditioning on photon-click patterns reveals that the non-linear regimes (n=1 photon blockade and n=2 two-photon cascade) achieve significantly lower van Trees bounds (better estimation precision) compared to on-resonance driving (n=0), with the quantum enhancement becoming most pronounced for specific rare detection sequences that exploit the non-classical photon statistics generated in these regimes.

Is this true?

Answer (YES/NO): NO